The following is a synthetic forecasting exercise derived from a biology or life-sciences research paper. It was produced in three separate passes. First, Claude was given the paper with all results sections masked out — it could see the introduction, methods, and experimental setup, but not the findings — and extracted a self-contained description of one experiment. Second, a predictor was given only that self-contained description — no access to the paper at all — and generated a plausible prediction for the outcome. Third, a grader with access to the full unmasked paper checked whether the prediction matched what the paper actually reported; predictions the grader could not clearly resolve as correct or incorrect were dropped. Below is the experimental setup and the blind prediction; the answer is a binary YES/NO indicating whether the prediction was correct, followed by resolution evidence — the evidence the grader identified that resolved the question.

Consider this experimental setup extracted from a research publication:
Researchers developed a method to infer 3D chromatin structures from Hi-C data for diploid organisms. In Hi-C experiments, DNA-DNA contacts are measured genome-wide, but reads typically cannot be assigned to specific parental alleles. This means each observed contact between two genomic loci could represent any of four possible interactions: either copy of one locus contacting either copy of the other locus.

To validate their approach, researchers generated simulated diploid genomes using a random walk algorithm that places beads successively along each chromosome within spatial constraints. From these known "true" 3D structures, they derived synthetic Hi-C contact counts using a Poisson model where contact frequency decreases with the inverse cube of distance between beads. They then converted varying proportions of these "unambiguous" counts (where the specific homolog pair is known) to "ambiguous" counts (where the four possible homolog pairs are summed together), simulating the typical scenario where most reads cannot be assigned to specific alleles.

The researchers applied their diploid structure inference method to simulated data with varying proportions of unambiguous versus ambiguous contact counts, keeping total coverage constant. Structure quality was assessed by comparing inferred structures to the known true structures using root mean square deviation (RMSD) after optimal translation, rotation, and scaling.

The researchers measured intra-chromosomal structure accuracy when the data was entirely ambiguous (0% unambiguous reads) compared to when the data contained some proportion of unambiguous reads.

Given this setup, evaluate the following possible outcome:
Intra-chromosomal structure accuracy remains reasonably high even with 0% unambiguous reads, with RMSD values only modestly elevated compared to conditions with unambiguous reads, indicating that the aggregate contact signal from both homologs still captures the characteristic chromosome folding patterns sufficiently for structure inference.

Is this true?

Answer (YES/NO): NO